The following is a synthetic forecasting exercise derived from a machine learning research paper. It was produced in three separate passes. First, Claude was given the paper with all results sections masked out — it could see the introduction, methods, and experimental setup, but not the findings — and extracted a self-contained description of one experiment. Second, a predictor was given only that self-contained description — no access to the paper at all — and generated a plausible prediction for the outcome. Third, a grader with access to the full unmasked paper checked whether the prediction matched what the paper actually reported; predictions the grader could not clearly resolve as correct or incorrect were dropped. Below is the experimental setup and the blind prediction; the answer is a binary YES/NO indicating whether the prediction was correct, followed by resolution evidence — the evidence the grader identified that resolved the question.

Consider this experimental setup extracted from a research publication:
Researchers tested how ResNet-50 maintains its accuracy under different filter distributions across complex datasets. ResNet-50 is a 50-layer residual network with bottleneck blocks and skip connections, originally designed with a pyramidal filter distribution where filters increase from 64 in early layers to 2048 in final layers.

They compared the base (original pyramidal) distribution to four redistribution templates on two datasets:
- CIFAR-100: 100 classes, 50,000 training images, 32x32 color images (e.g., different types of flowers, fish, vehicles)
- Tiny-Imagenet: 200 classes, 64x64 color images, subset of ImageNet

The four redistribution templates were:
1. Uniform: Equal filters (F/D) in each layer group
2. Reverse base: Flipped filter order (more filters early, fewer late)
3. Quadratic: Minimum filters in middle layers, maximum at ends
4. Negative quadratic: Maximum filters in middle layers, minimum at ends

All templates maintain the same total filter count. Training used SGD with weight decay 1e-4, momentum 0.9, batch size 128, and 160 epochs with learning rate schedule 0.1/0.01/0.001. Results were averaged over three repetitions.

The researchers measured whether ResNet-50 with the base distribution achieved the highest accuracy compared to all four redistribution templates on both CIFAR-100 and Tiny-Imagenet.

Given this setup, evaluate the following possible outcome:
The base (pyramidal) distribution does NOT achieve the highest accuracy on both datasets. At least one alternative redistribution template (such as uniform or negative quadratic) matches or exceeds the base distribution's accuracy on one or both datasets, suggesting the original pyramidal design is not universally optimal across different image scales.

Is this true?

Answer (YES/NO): NO